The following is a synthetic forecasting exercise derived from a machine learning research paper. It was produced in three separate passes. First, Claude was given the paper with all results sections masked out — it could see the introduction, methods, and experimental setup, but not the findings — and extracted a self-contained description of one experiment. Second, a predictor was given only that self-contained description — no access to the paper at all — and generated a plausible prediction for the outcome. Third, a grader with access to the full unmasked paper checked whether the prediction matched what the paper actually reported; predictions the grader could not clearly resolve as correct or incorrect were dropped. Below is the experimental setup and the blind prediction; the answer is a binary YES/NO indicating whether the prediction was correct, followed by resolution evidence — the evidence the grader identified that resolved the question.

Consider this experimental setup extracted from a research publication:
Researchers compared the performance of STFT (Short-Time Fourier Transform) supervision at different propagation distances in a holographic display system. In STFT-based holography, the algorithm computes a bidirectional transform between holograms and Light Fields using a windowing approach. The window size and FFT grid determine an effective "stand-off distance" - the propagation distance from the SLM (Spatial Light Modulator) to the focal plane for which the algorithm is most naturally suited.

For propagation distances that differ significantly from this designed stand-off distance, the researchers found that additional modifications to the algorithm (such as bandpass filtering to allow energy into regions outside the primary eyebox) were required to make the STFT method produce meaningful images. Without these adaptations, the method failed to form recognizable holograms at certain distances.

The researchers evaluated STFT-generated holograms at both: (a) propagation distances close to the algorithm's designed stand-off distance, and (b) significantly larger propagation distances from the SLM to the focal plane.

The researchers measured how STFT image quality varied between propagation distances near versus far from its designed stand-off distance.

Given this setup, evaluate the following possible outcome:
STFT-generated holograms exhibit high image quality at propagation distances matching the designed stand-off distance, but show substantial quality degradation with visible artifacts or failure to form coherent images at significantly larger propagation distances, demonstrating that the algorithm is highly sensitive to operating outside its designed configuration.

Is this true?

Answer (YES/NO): YES